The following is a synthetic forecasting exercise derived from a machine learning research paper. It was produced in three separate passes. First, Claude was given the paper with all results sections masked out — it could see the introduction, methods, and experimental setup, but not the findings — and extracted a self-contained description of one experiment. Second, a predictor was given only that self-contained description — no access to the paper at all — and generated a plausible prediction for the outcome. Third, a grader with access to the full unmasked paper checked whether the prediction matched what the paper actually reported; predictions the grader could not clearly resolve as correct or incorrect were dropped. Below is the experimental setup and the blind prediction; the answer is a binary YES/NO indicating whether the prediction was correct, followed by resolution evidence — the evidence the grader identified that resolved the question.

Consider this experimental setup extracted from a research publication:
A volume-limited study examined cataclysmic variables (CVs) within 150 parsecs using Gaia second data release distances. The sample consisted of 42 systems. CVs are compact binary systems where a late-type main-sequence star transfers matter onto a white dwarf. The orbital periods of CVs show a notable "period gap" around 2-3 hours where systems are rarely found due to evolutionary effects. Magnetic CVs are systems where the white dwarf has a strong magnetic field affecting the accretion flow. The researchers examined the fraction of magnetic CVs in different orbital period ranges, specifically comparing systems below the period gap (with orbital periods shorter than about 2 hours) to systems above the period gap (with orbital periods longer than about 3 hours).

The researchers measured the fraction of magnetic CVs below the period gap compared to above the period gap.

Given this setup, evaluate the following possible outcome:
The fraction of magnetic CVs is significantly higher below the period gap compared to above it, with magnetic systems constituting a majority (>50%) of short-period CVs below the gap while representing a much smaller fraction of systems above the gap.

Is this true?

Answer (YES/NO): NO